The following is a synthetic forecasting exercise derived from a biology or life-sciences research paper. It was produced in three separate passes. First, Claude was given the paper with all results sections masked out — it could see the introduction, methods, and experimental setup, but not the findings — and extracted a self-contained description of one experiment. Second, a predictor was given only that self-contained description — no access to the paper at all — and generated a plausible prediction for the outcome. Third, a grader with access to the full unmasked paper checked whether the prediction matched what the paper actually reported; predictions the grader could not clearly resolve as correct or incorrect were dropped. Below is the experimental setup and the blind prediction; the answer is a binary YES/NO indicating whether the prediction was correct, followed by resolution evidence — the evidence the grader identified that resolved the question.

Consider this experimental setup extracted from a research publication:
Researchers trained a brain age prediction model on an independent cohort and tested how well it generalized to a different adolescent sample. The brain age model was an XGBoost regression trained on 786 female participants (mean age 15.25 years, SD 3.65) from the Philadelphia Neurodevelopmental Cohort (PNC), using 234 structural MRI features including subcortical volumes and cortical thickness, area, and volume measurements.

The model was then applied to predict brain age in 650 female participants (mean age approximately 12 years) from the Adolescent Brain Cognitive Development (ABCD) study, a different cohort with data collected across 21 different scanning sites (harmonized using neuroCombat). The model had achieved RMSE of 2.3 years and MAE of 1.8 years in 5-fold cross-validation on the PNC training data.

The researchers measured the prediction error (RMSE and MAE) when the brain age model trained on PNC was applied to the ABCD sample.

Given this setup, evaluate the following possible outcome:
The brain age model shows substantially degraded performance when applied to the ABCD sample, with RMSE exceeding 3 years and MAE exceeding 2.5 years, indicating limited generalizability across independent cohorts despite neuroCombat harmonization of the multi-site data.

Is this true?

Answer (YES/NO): NO